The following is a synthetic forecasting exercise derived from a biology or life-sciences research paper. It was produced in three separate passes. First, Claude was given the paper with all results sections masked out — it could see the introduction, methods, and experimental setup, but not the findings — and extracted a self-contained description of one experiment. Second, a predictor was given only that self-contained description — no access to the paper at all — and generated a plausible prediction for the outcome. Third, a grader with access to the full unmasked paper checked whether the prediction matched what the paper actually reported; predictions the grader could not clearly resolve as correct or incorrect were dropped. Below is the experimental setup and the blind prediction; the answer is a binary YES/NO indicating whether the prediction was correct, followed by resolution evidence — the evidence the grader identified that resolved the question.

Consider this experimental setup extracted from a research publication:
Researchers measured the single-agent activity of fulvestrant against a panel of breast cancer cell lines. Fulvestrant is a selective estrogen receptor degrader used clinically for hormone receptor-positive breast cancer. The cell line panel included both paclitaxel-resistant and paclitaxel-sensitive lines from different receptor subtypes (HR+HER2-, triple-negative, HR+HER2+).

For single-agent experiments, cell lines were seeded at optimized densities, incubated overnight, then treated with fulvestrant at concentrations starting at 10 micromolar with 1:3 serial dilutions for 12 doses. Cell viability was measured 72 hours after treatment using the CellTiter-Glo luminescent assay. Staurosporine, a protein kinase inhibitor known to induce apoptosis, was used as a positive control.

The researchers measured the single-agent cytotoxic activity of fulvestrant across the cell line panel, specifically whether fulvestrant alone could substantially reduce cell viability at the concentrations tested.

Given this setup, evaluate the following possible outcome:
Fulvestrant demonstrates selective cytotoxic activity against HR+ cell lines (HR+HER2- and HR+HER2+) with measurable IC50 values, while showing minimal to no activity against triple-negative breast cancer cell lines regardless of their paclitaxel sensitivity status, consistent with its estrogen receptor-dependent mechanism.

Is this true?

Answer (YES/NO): NO